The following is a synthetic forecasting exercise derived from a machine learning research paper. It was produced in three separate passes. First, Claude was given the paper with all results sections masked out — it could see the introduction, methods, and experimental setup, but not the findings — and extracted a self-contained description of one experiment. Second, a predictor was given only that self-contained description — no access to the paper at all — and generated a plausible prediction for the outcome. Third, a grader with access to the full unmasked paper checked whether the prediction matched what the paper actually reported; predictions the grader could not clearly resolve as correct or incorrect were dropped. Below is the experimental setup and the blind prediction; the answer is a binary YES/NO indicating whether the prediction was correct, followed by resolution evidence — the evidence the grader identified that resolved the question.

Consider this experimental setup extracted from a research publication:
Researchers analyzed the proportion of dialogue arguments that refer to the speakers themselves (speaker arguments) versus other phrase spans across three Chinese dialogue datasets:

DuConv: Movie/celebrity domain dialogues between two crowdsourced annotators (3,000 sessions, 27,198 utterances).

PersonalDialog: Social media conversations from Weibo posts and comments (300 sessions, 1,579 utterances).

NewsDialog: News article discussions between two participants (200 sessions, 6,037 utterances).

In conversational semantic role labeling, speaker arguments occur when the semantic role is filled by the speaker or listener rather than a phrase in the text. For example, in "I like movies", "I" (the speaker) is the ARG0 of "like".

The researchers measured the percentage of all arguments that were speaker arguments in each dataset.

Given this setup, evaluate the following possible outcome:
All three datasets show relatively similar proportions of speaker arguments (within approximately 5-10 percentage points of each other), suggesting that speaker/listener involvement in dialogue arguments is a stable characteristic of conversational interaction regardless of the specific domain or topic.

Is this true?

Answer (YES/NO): NO